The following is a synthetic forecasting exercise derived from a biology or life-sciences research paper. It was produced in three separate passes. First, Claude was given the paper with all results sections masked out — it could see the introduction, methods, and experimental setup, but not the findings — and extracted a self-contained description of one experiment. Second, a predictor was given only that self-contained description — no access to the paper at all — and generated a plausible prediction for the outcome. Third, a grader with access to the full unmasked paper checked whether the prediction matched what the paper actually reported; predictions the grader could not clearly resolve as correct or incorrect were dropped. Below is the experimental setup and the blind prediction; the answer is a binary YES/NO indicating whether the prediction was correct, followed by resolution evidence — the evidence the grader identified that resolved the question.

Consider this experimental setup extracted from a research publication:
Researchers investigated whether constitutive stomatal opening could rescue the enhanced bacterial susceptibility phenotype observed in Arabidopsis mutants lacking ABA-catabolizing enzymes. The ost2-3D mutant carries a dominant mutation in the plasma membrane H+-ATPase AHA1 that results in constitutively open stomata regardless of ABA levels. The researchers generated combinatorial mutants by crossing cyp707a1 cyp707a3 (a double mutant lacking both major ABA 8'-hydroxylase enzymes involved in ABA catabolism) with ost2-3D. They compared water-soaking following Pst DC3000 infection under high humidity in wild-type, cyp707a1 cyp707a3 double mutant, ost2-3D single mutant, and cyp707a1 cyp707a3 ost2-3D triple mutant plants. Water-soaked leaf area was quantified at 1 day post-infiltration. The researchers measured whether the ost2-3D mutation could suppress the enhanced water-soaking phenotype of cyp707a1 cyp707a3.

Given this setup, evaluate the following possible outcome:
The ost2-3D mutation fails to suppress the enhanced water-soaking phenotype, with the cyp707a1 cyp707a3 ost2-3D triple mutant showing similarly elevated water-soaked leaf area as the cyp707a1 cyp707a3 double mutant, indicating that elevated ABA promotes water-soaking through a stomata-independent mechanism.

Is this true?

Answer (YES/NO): NO